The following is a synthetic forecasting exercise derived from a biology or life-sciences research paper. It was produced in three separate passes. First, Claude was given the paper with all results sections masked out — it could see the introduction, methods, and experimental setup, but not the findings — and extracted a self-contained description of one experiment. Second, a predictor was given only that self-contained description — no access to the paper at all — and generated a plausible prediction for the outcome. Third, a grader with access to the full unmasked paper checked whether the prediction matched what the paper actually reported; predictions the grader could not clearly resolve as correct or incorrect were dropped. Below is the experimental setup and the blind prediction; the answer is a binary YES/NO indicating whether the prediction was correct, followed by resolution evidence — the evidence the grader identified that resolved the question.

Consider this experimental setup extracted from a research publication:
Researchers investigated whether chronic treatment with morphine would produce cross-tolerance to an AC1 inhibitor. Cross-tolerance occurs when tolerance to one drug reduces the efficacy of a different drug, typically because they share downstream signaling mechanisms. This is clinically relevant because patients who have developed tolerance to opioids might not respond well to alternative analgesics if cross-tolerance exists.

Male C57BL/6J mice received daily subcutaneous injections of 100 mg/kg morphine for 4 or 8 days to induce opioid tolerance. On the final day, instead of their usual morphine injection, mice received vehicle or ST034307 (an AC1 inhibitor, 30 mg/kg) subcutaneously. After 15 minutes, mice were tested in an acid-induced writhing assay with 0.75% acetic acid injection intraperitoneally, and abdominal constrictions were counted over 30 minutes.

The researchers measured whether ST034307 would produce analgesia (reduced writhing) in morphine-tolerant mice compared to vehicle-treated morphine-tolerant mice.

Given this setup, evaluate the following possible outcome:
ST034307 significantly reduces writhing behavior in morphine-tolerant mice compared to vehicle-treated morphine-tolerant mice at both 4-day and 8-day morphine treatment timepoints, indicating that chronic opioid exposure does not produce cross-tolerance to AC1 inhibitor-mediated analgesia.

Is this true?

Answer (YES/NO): YES